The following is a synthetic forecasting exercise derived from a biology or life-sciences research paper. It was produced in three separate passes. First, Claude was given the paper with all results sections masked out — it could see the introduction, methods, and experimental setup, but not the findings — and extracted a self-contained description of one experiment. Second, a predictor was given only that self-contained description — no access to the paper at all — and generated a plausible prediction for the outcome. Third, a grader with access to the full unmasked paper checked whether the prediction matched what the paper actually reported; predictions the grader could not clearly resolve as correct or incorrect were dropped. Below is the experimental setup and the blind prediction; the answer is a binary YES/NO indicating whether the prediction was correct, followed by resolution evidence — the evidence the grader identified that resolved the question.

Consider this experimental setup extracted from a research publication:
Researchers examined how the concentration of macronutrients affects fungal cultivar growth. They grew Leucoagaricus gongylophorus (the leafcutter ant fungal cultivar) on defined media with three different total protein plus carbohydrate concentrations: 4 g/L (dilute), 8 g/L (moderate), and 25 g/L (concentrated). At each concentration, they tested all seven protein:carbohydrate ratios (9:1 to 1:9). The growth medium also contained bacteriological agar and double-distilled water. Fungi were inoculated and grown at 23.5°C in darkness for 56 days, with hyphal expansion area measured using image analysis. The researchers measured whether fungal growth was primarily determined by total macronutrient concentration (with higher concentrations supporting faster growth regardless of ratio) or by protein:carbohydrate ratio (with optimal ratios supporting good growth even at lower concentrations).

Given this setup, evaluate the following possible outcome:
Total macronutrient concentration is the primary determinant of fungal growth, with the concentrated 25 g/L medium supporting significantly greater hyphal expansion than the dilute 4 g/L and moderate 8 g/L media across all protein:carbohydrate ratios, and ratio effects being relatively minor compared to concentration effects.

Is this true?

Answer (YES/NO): NO